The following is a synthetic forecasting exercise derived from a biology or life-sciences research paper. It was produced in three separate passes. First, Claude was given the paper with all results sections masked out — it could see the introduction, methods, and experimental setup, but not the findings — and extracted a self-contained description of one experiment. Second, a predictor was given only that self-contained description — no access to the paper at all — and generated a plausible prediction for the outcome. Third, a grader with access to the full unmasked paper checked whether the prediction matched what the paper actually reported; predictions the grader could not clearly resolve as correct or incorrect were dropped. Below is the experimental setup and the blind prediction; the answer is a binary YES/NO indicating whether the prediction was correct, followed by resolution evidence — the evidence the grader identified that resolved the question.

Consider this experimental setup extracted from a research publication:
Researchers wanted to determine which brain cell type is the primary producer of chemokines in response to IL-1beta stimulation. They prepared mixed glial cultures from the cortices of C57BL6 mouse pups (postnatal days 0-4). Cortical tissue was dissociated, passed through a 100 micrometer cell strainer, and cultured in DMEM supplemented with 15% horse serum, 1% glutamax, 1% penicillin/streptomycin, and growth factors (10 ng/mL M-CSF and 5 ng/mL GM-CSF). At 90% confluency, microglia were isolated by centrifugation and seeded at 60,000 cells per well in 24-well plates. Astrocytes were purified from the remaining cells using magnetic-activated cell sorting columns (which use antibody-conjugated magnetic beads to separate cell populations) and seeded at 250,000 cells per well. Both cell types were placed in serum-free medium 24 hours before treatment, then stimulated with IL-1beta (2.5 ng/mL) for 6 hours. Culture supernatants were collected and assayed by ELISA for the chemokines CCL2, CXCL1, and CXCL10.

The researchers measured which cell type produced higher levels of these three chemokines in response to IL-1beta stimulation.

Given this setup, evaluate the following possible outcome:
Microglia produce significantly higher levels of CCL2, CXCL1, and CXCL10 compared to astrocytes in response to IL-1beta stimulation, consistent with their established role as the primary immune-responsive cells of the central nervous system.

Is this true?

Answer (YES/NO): NO